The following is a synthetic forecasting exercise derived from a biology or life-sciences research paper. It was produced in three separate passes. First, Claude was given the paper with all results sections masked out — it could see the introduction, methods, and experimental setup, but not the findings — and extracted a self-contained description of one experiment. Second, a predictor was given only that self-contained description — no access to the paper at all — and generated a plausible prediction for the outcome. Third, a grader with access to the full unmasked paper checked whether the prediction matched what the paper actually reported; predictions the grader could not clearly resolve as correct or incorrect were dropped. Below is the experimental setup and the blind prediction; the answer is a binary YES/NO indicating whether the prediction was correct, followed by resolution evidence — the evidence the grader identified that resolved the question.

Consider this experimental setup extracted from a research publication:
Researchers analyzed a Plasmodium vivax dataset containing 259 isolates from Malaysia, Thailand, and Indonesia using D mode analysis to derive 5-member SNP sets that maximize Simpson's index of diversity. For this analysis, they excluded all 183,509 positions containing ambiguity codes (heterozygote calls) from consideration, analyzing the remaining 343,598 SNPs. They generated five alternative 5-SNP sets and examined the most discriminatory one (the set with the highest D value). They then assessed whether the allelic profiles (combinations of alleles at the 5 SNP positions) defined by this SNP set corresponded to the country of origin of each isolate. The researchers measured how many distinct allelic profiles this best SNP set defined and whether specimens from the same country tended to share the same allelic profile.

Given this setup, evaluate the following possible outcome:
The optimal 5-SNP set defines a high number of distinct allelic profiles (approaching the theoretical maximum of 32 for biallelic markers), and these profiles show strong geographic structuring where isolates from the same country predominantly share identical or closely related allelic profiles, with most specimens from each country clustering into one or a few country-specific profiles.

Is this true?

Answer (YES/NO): NO